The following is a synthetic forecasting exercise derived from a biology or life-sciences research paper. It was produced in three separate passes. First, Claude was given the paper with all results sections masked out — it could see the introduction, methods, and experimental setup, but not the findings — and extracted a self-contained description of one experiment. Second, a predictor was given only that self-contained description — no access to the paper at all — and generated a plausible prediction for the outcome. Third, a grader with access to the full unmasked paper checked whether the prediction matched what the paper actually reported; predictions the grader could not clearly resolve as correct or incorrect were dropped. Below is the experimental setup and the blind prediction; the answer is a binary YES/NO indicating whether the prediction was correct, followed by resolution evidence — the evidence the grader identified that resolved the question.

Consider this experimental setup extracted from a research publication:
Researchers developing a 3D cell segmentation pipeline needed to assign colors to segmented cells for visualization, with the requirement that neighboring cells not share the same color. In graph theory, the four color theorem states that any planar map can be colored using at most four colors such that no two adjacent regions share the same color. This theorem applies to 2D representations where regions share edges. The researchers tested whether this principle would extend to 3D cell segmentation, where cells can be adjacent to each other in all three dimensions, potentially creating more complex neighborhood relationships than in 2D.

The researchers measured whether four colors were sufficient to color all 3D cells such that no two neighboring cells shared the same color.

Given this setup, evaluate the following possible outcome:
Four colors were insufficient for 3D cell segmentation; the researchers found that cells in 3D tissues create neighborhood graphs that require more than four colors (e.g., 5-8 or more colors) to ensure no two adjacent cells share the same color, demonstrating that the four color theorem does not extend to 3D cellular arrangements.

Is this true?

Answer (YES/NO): YES